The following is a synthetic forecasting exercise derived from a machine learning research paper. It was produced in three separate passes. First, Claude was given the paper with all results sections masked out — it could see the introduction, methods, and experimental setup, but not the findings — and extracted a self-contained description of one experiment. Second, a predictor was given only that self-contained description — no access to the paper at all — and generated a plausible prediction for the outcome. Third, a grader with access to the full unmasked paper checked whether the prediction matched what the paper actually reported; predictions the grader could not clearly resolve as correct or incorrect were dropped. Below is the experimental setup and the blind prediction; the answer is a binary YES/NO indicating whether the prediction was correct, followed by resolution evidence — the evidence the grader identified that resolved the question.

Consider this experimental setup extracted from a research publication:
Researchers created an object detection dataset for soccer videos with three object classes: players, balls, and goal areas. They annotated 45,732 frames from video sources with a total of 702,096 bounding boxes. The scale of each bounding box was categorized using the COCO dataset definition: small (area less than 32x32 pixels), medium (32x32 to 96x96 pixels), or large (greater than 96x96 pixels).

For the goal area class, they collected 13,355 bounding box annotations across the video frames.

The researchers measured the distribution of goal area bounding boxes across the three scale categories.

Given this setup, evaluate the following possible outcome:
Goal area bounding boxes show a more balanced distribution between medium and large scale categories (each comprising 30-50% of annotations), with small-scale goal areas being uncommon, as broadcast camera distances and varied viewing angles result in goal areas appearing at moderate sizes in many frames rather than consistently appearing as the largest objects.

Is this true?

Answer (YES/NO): NO